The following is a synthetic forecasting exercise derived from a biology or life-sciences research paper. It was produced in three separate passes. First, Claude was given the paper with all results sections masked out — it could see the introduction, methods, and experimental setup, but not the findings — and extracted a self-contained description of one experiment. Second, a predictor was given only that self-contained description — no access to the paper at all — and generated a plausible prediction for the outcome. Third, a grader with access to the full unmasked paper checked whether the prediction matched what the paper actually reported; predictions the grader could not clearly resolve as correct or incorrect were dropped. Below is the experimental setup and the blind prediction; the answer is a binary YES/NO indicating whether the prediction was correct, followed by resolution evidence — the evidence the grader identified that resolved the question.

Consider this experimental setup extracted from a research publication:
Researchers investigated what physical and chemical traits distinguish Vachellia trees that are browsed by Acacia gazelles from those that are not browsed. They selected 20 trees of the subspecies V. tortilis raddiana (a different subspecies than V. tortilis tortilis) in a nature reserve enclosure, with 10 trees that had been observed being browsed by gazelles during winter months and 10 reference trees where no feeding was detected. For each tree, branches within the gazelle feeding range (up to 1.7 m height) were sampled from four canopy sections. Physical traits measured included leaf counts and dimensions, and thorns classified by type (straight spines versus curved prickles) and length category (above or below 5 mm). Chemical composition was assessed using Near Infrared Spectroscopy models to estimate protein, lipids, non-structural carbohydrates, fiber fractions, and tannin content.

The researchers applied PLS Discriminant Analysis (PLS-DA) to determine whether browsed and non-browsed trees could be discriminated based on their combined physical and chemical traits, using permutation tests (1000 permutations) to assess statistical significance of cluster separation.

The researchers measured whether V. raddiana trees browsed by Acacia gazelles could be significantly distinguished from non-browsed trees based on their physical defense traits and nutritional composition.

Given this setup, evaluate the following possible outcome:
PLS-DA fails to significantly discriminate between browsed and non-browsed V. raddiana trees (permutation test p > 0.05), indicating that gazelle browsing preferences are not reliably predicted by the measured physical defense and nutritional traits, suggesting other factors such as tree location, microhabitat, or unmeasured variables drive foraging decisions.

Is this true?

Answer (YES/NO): YES